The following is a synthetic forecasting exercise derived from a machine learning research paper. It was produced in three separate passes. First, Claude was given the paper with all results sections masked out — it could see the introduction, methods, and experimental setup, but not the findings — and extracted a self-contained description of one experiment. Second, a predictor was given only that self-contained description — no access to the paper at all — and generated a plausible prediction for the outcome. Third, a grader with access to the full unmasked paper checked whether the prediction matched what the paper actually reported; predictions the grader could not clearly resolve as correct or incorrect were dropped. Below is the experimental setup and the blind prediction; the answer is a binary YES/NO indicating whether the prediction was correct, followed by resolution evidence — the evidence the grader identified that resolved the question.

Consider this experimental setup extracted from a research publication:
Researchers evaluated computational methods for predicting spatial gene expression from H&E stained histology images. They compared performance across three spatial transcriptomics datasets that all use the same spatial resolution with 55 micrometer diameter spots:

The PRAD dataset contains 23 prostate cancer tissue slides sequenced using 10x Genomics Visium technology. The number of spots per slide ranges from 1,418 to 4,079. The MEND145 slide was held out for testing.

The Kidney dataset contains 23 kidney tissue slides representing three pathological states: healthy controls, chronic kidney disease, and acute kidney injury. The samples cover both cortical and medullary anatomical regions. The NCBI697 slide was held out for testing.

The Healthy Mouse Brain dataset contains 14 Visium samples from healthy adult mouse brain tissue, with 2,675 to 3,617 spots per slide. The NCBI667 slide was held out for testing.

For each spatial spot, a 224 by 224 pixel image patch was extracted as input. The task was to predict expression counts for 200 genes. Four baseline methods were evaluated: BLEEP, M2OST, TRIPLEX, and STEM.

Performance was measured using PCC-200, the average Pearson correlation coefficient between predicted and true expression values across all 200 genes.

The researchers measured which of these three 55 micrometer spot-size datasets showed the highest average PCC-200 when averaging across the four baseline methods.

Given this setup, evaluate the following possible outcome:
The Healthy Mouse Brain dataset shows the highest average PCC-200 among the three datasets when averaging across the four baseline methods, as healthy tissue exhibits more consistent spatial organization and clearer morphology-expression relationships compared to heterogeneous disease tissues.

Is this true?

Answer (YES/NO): NO